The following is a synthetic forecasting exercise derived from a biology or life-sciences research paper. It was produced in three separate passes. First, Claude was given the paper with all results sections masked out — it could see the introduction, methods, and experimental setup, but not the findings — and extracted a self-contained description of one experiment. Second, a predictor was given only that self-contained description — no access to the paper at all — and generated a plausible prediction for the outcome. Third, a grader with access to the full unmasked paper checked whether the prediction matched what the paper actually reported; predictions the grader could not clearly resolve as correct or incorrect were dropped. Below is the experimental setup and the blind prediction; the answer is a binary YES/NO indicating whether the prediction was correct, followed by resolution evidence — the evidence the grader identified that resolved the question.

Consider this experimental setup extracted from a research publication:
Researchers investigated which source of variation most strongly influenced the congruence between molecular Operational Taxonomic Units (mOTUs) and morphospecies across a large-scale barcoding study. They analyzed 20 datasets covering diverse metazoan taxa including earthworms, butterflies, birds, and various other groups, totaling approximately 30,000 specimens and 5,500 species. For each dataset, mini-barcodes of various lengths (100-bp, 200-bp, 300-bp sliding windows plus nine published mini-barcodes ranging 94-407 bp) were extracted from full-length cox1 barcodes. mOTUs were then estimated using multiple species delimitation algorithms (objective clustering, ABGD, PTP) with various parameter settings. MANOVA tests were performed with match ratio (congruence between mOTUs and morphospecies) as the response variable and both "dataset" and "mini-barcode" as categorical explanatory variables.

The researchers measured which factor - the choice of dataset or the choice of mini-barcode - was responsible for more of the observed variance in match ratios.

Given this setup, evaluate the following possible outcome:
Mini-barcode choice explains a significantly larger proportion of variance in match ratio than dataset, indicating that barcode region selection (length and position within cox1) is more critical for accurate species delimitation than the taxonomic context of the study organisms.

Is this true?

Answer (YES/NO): NO